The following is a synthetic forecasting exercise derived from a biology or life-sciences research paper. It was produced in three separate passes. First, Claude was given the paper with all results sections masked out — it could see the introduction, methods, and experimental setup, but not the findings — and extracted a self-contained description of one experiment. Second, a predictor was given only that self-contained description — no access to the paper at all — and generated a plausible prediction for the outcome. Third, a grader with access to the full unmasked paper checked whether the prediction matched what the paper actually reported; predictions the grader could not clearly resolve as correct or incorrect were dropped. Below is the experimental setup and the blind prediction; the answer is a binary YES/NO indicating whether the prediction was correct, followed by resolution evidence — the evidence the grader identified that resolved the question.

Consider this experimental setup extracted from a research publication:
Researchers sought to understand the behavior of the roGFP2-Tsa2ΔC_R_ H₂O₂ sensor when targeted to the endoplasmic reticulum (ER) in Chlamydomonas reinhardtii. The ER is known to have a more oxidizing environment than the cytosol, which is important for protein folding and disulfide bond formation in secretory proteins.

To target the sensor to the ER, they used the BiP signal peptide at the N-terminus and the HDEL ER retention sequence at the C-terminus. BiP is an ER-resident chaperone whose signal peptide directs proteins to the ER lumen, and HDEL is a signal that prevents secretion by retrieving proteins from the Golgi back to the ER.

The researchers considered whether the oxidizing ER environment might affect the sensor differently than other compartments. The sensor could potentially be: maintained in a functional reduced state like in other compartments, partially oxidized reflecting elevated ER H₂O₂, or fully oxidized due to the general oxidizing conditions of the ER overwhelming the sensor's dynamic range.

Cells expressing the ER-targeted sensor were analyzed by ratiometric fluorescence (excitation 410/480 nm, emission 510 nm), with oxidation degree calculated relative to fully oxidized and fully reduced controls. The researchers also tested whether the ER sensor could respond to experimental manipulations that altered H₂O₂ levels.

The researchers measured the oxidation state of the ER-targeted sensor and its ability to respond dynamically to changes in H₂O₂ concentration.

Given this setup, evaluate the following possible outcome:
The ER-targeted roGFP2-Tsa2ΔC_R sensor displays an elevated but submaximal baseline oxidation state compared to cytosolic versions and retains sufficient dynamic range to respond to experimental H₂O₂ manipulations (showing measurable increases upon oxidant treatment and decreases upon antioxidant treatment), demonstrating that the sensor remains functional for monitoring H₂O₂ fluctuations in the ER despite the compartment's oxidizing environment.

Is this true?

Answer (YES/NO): NO